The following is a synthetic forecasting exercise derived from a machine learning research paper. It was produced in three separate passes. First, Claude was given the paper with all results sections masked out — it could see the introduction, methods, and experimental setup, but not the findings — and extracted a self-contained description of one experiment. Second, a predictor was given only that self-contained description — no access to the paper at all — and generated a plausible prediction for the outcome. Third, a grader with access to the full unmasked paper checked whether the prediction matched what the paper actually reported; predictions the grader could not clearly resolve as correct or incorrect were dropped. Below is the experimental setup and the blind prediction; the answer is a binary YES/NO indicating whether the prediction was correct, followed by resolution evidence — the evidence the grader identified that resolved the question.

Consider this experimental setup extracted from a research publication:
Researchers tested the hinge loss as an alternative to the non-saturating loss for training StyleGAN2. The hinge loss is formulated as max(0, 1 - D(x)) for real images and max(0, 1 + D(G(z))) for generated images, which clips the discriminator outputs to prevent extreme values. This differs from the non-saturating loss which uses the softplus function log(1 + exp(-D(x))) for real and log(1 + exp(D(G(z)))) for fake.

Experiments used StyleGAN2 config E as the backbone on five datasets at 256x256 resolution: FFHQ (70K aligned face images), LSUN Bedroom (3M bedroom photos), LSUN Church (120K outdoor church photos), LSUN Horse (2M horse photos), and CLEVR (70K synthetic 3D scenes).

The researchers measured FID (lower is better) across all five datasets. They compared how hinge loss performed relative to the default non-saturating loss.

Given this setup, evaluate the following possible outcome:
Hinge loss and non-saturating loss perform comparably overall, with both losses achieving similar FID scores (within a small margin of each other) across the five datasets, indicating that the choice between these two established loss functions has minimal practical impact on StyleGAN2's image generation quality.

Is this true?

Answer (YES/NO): NO